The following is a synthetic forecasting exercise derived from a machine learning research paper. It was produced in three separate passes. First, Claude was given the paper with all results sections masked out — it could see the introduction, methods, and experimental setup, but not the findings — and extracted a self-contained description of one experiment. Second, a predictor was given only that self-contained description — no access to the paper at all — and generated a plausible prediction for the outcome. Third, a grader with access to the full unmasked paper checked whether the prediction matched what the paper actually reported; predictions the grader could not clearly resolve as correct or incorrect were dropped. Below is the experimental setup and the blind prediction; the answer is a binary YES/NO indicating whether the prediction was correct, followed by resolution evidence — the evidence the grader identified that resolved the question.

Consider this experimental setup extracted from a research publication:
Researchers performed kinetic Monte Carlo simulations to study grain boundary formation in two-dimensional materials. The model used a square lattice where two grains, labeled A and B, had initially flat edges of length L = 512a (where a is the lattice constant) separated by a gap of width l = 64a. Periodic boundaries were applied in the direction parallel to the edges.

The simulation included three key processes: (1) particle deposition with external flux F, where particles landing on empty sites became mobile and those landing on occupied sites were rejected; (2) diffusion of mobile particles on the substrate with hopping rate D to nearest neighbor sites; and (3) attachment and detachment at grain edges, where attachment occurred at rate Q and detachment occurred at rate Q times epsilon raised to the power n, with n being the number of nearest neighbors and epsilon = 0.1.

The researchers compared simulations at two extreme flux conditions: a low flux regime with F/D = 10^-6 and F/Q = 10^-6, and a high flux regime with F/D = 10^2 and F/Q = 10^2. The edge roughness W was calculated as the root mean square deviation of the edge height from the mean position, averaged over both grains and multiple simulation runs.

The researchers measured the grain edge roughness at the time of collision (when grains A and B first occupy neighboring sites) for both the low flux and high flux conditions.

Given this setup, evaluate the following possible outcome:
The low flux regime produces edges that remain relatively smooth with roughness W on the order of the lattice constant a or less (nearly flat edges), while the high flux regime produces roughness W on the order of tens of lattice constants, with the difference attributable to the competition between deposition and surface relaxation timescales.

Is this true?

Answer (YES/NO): NO